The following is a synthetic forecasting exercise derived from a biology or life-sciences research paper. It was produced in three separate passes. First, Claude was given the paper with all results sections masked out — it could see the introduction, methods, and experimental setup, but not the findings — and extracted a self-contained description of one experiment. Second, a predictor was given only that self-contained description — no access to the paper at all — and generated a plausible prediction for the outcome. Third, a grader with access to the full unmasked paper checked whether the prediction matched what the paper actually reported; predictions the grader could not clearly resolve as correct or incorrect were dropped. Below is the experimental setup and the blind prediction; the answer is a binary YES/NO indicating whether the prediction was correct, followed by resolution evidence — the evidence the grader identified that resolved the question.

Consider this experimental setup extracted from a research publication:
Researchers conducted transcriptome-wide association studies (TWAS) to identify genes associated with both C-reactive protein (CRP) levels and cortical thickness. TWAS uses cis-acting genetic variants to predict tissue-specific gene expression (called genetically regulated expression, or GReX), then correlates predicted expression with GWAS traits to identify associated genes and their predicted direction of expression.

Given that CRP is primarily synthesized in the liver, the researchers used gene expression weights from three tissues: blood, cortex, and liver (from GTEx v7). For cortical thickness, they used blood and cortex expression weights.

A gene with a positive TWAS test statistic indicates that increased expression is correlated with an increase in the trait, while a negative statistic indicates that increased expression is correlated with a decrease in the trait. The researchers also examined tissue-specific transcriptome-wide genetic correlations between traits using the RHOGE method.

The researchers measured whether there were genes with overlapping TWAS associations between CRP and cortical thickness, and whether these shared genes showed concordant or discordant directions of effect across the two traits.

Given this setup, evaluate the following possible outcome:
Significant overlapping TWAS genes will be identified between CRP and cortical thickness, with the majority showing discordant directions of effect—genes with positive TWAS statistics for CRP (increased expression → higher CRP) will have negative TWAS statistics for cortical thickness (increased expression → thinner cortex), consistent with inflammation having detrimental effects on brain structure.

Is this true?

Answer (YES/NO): NO